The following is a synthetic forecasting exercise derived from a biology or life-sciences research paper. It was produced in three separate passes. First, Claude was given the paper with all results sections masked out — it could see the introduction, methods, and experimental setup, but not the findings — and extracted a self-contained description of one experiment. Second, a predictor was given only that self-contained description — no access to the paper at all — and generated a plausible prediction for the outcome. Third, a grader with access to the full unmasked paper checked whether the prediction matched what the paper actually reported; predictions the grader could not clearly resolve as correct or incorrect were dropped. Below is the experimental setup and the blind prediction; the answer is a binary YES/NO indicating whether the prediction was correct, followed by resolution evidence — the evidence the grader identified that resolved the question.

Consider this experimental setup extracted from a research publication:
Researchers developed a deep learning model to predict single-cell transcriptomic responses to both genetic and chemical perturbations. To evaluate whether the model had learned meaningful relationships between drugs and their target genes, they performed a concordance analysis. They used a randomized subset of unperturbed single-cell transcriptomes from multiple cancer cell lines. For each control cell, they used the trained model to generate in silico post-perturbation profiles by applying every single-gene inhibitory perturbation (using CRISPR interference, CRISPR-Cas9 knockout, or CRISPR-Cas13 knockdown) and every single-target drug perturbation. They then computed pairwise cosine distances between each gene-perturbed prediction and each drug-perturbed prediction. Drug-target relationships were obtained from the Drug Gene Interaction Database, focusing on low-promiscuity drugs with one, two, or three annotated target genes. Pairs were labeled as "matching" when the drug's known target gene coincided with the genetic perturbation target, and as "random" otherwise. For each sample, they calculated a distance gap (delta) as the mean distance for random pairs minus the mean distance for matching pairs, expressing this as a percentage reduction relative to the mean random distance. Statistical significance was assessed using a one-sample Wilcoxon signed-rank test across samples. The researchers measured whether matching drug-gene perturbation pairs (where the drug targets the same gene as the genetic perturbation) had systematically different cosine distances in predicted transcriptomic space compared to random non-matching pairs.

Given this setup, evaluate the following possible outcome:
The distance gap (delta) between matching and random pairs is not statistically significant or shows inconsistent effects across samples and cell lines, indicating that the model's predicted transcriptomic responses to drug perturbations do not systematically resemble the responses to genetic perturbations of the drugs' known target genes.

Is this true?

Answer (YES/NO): NO